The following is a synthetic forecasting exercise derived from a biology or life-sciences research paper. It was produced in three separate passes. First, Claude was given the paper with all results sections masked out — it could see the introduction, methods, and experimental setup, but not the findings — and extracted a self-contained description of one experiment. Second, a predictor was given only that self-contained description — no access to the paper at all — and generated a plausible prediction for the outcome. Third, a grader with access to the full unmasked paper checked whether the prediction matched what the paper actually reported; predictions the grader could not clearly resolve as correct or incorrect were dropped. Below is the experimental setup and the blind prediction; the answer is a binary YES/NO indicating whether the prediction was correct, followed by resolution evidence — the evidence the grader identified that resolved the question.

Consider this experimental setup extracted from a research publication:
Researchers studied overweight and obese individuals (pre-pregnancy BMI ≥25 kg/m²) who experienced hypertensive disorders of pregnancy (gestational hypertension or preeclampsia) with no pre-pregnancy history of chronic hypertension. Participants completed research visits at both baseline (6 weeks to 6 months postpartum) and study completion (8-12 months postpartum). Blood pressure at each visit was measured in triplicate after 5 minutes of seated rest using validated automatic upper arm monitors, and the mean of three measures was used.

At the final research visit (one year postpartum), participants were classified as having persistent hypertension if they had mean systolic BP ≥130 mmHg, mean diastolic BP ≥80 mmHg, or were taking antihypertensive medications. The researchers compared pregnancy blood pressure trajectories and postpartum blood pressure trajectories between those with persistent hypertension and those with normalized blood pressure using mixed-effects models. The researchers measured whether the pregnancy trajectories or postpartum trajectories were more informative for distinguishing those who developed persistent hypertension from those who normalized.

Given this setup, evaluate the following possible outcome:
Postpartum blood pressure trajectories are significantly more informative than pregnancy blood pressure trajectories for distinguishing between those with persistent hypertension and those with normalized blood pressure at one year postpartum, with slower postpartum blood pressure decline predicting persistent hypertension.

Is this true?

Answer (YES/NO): YES